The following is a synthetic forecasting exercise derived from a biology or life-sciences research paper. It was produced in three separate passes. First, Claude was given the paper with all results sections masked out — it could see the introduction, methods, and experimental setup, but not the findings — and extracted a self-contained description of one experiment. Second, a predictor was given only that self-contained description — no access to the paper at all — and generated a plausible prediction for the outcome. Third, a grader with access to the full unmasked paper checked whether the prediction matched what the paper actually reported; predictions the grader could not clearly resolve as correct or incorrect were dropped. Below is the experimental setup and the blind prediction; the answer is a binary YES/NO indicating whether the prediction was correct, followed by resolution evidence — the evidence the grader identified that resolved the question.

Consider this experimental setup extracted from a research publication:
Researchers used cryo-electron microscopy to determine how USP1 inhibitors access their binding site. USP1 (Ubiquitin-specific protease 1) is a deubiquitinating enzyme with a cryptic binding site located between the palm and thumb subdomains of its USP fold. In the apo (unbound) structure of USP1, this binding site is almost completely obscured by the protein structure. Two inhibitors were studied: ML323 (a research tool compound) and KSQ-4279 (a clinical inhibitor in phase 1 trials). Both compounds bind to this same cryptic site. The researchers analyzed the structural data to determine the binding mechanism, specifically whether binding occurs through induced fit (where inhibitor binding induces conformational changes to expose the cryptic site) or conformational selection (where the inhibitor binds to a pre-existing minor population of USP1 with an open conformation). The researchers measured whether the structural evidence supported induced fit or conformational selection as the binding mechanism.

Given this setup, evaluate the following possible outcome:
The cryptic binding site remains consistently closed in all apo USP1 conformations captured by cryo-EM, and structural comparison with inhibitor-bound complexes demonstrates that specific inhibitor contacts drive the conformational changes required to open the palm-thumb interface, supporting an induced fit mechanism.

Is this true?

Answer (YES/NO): YES